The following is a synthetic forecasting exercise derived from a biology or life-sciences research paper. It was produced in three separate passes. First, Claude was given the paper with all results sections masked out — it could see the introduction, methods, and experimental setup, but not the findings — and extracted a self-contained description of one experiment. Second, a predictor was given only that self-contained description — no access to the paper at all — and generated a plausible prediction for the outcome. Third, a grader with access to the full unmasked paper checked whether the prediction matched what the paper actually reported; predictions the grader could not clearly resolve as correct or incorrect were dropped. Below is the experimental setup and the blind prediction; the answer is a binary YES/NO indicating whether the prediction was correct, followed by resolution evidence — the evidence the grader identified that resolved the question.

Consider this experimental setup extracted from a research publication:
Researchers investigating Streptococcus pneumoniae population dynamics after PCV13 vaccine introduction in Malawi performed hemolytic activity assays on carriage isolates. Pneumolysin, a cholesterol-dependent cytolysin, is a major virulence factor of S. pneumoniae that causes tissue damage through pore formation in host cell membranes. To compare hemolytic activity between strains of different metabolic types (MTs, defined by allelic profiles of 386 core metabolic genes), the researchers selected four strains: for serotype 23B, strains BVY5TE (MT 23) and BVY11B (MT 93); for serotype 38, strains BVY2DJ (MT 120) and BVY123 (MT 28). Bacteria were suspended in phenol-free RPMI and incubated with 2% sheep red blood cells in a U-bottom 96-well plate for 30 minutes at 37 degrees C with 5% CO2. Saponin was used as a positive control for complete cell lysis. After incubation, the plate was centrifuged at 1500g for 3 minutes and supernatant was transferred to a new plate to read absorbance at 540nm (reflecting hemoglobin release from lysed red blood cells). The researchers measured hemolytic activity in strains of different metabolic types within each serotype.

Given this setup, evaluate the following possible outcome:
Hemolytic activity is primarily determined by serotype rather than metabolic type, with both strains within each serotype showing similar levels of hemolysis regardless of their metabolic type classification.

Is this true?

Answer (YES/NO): NO